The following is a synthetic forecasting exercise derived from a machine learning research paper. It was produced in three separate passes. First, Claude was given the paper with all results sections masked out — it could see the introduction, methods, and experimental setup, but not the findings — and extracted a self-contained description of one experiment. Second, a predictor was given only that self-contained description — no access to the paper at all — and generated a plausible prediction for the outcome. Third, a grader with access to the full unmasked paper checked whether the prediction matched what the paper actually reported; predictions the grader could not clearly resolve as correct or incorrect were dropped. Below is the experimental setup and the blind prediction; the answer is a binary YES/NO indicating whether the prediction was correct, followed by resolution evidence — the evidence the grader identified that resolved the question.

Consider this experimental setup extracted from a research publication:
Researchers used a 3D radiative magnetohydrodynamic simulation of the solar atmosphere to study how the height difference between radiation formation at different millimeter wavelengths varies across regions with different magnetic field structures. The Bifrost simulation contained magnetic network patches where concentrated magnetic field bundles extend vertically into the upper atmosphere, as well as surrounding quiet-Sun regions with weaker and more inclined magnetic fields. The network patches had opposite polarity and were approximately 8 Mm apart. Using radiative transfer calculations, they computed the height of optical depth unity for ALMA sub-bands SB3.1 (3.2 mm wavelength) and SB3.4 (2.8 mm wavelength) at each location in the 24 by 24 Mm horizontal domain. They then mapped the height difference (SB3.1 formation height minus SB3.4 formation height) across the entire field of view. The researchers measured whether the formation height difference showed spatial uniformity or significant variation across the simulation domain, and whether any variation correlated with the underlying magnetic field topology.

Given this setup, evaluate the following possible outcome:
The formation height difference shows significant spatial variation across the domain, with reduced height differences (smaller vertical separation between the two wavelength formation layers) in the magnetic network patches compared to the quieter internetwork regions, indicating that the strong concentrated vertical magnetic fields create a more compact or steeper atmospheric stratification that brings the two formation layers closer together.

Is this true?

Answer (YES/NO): YES